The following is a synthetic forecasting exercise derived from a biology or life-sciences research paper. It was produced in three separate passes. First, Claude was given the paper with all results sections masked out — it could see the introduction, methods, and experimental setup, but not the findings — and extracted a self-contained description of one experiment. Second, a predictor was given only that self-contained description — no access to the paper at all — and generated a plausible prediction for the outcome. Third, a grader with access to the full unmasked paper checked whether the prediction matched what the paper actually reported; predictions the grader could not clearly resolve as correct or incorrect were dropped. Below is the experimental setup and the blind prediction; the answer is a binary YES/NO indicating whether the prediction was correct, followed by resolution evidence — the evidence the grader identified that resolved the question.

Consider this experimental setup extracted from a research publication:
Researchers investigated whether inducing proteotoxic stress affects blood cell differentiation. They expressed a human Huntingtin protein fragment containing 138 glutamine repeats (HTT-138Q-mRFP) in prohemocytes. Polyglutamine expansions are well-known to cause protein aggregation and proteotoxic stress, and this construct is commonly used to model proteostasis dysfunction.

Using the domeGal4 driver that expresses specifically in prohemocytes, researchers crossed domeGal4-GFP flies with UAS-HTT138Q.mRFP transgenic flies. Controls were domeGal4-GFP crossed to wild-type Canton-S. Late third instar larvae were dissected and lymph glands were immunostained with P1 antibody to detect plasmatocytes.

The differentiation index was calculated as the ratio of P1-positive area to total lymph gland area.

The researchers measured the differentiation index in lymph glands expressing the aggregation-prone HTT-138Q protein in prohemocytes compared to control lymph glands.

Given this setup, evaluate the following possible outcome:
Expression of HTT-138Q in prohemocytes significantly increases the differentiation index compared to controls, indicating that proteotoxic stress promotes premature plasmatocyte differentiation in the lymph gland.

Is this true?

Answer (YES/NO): YES